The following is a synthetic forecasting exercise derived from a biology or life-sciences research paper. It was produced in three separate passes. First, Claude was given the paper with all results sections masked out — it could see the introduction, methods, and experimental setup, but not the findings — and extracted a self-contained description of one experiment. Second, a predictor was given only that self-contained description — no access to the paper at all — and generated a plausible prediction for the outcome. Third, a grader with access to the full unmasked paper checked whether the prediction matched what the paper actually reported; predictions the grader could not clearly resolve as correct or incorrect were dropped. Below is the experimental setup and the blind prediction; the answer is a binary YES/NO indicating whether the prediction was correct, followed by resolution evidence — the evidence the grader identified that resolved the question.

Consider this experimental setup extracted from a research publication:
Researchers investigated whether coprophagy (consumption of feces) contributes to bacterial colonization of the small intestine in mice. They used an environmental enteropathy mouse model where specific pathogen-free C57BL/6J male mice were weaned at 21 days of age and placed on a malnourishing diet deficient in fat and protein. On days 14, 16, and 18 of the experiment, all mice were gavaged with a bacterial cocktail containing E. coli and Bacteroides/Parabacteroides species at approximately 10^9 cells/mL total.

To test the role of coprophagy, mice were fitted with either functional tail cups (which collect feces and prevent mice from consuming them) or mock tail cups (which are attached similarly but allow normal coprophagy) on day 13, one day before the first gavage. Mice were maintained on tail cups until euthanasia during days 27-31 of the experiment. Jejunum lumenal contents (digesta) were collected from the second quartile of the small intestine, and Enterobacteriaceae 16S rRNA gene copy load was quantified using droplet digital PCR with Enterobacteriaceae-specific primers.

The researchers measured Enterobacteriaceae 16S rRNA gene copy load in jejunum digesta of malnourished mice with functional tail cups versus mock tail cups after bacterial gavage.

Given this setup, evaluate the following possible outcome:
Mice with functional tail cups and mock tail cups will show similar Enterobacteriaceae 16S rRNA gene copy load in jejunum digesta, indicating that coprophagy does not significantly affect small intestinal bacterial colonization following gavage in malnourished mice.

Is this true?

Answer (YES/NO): NO